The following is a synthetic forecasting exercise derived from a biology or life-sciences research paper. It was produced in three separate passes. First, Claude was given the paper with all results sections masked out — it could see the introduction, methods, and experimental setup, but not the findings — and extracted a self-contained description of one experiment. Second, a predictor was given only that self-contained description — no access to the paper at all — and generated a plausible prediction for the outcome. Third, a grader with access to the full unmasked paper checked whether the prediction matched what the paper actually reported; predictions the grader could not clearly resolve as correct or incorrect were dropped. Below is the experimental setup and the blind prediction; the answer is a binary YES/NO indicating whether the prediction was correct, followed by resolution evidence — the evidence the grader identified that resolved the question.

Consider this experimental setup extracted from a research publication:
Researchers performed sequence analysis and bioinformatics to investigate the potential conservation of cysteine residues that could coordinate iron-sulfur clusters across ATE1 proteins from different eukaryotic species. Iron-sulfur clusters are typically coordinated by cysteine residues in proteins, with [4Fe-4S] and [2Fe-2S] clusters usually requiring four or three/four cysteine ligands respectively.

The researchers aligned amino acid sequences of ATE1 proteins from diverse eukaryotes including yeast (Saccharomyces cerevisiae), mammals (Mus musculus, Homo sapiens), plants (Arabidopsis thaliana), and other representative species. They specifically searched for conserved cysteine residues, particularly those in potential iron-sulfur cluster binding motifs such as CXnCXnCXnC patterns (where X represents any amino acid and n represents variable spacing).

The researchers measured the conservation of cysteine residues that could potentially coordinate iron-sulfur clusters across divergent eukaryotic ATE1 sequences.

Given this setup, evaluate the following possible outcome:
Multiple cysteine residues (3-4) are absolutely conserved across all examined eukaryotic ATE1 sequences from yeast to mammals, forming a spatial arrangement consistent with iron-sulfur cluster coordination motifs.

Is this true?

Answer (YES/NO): YES